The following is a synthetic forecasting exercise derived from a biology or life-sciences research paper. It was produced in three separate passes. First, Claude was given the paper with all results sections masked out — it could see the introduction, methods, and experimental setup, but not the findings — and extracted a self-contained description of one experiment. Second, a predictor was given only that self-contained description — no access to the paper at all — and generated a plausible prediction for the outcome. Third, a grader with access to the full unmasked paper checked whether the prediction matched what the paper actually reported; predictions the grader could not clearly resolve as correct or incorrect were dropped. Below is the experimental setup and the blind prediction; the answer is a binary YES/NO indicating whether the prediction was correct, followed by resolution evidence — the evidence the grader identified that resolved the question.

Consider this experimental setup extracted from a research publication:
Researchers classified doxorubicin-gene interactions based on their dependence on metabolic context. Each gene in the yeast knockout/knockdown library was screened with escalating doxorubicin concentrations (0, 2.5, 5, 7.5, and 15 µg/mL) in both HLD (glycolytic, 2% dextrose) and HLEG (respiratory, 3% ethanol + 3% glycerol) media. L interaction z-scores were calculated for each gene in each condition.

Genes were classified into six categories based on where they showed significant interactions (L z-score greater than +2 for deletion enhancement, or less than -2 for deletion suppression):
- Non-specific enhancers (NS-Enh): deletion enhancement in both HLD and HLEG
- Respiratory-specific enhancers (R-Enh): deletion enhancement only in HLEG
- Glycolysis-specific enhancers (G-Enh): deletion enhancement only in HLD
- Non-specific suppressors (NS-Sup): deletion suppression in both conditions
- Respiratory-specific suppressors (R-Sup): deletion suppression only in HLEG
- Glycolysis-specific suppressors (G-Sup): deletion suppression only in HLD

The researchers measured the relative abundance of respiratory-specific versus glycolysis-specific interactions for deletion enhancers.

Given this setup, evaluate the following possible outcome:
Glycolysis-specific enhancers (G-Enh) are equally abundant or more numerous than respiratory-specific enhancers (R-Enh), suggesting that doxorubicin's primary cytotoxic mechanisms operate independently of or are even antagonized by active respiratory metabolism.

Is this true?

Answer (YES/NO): NO